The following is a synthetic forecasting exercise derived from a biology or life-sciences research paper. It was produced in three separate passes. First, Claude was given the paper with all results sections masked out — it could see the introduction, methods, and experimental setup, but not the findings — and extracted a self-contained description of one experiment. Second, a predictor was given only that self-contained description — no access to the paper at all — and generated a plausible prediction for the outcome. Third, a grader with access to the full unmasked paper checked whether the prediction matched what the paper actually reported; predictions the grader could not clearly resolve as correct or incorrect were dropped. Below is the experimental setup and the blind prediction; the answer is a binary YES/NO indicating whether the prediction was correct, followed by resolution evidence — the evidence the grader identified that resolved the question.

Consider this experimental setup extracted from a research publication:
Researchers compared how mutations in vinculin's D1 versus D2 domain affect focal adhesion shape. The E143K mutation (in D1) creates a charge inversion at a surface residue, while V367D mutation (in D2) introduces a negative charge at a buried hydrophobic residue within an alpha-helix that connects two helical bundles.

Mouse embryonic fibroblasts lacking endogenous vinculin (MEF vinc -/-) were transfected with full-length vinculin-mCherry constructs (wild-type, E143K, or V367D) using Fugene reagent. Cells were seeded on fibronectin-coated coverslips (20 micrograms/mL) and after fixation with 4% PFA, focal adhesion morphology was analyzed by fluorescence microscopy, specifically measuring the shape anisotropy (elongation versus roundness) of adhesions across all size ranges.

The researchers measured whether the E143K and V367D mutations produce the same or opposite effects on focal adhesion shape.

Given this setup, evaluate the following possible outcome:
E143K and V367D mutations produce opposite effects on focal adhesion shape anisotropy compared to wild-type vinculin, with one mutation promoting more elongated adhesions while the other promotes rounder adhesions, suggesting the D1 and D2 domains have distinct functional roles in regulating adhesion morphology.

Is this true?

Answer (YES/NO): YES